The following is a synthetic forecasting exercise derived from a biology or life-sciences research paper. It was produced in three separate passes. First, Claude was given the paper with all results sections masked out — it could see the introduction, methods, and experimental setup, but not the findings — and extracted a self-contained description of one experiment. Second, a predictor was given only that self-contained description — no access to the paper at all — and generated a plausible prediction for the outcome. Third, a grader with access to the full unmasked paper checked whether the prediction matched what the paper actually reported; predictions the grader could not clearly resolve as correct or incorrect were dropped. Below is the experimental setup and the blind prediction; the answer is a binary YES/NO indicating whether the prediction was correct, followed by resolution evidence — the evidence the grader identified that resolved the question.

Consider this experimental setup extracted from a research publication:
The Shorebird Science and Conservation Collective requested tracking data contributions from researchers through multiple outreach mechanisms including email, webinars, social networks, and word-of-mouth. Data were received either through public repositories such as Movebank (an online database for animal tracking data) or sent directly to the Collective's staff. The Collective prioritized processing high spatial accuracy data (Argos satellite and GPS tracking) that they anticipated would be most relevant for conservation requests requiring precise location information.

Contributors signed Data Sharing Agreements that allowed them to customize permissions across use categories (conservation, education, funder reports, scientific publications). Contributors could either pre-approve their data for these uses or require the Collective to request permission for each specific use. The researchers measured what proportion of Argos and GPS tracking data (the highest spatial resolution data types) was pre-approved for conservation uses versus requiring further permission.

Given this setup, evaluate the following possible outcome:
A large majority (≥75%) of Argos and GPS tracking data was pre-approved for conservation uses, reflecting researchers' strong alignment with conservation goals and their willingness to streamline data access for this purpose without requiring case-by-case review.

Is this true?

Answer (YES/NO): NO